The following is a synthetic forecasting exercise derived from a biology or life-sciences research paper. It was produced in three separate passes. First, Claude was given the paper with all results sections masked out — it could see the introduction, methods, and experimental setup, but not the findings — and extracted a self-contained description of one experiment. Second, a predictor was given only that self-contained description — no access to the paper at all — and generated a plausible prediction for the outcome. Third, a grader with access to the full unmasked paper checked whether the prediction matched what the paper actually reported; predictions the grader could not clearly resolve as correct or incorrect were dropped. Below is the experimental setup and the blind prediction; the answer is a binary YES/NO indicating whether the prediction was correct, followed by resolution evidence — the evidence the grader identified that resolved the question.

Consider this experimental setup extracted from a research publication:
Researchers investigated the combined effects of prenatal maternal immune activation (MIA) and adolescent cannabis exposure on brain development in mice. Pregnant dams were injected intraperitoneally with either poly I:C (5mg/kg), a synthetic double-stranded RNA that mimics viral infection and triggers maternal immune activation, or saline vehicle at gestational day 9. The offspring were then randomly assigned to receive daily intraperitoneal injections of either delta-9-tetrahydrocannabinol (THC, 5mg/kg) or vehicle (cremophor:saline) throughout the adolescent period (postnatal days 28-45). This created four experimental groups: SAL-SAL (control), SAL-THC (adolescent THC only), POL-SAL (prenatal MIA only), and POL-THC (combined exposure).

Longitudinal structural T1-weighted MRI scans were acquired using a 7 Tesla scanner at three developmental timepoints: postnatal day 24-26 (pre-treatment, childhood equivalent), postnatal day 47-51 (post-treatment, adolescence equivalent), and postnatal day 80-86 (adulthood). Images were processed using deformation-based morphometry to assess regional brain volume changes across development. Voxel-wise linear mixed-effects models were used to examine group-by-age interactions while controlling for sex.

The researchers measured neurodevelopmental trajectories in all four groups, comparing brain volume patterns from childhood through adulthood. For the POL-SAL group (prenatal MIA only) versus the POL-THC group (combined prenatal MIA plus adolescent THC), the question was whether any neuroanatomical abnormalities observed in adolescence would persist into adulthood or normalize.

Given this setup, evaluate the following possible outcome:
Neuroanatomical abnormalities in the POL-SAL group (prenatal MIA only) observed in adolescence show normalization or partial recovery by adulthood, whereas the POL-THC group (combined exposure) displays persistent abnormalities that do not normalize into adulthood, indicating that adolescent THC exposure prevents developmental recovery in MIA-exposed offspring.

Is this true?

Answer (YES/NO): NO